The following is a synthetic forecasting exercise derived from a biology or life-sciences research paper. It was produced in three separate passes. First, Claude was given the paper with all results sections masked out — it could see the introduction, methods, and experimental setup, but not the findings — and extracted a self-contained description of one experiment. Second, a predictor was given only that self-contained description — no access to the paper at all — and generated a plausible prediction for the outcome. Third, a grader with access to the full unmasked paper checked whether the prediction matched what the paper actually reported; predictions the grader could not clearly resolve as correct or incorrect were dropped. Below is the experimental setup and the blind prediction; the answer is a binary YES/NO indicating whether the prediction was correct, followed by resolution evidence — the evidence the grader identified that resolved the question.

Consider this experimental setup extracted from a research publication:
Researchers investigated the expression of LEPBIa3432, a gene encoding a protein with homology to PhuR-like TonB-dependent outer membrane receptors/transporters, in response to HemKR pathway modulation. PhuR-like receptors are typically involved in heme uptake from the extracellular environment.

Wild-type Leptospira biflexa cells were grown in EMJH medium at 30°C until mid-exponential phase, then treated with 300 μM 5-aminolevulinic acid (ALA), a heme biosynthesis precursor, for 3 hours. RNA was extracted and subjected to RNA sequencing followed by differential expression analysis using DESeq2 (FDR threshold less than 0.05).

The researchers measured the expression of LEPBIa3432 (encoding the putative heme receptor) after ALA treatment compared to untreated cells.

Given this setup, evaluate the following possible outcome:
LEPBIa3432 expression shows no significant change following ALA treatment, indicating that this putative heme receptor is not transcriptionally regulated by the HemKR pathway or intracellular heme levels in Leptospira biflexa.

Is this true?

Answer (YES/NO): NO